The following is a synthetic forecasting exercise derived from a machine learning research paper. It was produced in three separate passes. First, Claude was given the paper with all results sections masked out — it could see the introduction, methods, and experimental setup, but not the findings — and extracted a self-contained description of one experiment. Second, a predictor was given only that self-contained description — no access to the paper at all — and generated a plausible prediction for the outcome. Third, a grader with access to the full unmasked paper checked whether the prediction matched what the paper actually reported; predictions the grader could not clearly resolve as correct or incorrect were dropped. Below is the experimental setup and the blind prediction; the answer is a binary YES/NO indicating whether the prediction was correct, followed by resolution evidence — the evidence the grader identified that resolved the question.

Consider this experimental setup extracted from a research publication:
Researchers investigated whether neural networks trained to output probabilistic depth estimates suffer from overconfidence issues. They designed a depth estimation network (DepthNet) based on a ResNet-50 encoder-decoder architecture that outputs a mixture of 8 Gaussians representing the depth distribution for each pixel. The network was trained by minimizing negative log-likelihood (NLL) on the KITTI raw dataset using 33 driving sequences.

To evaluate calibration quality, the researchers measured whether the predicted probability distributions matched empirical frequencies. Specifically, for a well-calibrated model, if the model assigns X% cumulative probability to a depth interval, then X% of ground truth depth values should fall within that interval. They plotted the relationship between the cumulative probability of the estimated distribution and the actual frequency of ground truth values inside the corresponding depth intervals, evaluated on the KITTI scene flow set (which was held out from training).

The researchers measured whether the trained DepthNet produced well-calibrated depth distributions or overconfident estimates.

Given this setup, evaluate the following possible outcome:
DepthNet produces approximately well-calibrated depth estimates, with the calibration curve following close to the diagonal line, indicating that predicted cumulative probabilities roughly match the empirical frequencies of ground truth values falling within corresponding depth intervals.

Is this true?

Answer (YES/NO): NO